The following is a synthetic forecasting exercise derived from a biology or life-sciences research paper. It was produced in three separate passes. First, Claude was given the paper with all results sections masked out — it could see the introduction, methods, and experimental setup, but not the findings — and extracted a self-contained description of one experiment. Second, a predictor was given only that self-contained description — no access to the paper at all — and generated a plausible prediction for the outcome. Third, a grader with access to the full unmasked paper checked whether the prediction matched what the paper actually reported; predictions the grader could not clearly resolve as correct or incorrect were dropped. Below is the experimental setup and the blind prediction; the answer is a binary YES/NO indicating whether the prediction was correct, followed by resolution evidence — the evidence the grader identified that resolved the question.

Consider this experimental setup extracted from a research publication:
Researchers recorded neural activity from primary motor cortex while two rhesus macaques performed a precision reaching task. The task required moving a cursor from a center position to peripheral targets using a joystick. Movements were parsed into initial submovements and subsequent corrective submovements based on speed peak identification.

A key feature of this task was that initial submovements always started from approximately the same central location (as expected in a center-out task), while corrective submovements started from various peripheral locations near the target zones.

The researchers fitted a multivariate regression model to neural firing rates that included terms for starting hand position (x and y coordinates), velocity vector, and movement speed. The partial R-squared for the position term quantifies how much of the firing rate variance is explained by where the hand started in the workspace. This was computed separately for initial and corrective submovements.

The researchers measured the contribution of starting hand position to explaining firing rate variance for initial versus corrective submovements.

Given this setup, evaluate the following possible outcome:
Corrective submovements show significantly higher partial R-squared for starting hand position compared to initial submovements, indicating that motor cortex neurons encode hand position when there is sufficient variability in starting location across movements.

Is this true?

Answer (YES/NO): YES